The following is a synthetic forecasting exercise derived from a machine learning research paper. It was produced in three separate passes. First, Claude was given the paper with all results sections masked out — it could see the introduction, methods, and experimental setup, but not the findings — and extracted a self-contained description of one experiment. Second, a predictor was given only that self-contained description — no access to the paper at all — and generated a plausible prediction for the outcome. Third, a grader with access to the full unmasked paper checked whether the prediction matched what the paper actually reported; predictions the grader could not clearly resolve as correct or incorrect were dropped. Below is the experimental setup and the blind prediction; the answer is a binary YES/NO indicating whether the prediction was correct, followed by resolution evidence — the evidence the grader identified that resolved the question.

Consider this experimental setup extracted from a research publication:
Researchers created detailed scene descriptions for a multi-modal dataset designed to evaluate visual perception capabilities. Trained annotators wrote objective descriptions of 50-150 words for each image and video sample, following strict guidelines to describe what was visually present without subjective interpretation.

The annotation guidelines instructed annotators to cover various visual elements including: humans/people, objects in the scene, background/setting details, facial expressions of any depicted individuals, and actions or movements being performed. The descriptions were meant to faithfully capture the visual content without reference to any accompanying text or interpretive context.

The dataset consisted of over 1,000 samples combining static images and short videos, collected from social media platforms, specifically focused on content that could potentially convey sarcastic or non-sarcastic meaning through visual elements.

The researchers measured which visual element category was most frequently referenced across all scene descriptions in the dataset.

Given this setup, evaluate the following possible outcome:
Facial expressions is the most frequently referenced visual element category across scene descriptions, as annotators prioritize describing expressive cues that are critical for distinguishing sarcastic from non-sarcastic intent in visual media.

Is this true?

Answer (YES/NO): NO